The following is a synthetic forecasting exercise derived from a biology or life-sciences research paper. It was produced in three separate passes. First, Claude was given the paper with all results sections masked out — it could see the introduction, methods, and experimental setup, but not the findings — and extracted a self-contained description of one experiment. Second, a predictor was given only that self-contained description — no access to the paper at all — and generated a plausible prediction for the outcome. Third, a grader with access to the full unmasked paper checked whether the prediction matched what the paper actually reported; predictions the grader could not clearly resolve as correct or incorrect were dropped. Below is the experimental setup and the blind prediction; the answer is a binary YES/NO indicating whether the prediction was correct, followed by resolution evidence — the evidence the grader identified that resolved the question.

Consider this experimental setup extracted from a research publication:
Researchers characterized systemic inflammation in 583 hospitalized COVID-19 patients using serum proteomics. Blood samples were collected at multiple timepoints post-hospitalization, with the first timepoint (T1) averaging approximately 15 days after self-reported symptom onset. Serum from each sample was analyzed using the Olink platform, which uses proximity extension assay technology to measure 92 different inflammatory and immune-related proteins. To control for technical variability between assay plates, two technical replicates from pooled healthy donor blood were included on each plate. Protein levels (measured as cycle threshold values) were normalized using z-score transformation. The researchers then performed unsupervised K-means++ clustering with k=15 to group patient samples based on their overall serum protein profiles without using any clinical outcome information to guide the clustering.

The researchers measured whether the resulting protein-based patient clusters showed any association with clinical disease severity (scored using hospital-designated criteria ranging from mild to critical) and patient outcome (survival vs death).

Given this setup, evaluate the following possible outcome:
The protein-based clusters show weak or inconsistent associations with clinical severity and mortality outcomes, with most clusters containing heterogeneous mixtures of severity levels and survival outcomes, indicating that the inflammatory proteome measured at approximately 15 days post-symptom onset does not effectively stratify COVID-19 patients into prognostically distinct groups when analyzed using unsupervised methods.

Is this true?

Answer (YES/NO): NO